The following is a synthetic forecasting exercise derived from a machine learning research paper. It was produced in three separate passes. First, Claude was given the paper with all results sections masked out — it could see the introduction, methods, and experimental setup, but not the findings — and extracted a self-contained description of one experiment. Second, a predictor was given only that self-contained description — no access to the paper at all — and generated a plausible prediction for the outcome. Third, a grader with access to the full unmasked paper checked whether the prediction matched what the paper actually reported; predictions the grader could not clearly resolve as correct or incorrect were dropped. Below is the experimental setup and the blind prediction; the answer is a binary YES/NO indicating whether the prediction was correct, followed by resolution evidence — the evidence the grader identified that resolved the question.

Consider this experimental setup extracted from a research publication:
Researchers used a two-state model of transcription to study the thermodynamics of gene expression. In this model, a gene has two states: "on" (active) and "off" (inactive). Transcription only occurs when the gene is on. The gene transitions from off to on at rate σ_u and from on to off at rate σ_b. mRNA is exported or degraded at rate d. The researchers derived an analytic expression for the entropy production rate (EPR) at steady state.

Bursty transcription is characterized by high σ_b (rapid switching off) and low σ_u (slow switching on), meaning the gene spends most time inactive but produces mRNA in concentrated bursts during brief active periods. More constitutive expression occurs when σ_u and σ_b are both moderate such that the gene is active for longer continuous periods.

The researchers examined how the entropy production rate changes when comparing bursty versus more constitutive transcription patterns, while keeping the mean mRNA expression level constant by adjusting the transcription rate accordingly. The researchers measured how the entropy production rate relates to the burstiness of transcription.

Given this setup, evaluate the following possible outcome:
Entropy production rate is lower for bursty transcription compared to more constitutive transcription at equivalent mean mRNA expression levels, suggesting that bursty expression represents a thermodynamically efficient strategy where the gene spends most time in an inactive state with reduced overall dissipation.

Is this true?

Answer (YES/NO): YES